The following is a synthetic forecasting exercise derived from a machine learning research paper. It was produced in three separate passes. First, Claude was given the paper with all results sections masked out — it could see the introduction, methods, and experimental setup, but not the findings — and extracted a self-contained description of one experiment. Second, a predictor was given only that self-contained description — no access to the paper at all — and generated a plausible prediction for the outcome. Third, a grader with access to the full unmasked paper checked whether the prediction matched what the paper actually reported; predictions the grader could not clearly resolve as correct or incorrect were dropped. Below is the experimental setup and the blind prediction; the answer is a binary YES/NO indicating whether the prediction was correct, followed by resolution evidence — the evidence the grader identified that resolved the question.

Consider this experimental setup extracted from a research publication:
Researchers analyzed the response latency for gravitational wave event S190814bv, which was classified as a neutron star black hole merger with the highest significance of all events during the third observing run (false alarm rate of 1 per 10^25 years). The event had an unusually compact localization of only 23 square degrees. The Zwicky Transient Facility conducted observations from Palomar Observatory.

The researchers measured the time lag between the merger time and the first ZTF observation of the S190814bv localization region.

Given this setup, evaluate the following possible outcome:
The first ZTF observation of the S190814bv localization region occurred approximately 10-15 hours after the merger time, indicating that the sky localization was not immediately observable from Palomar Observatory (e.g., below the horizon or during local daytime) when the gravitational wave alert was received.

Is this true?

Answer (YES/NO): NO